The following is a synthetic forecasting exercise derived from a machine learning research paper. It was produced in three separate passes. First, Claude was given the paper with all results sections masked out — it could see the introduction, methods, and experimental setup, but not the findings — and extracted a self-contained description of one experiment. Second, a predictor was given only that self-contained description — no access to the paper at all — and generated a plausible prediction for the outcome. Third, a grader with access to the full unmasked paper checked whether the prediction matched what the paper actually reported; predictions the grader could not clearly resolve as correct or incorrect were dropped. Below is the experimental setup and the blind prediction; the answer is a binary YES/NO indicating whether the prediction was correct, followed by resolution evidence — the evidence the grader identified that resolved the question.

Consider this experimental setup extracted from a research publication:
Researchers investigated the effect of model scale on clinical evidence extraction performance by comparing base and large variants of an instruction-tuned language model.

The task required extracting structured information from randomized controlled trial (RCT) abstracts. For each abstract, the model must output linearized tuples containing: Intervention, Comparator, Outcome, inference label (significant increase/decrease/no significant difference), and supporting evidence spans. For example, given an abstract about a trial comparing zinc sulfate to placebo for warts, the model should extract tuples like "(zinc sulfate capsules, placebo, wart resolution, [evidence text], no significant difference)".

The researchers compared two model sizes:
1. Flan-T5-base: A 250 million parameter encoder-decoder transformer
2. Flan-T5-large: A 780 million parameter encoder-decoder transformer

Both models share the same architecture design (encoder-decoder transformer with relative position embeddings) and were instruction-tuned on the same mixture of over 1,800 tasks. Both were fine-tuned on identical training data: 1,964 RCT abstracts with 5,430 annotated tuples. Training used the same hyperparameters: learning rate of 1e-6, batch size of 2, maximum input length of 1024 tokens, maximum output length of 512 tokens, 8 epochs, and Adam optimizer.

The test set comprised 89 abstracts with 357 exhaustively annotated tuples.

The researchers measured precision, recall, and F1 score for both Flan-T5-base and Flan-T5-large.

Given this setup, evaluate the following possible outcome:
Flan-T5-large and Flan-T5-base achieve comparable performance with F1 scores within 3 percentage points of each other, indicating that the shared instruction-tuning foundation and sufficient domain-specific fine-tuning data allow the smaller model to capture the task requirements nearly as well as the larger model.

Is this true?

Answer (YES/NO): NO